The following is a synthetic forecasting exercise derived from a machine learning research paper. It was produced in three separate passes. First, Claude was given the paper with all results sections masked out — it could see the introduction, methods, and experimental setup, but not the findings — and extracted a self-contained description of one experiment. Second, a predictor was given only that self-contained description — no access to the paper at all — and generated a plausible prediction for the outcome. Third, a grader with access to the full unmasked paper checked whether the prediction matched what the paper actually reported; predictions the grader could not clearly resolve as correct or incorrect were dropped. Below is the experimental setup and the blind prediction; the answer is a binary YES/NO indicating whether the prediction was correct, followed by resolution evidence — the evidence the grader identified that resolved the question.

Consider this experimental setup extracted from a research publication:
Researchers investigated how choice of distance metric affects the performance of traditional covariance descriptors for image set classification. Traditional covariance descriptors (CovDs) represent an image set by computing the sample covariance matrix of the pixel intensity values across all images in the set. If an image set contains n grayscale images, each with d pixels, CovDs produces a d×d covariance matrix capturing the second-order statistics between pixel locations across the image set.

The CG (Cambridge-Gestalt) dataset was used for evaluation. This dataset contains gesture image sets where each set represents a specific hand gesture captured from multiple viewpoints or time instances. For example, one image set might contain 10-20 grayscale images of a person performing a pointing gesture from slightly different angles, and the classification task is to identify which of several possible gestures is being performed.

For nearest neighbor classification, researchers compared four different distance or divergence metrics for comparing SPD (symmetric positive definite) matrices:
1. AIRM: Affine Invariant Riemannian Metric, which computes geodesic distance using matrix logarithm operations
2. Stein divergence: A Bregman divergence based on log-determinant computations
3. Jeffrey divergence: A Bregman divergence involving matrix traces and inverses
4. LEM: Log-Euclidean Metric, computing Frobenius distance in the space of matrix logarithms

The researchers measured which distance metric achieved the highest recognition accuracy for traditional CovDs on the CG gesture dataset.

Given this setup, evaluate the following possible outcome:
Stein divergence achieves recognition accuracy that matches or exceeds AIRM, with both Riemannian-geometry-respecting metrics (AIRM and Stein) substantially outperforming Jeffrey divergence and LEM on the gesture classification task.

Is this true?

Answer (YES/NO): NO